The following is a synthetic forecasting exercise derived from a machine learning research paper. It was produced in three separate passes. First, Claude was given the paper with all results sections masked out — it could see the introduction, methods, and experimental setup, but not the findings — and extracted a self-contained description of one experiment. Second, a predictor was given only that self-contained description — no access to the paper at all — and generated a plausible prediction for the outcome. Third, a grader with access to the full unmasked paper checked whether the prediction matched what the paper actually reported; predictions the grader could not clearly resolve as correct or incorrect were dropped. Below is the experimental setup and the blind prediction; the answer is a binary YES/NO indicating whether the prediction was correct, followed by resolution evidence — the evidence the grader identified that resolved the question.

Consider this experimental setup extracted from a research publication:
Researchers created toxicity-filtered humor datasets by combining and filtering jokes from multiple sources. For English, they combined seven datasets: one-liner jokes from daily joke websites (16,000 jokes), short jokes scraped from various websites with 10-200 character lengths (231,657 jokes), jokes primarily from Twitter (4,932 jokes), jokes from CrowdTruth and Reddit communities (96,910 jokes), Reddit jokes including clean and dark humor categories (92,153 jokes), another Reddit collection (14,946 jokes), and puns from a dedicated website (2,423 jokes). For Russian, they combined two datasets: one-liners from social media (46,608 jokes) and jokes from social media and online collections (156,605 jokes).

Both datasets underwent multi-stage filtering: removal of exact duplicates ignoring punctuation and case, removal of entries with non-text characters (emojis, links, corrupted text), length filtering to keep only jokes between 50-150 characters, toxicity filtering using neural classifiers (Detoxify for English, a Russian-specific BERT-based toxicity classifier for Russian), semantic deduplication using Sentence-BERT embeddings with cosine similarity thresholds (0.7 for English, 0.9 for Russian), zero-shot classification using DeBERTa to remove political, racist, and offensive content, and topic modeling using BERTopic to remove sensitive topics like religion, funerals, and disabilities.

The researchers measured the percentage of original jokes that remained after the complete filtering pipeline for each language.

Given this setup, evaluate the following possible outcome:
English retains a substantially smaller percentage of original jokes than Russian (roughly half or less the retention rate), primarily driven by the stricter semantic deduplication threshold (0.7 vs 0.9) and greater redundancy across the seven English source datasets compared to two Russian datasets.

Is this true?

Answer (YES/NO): YES